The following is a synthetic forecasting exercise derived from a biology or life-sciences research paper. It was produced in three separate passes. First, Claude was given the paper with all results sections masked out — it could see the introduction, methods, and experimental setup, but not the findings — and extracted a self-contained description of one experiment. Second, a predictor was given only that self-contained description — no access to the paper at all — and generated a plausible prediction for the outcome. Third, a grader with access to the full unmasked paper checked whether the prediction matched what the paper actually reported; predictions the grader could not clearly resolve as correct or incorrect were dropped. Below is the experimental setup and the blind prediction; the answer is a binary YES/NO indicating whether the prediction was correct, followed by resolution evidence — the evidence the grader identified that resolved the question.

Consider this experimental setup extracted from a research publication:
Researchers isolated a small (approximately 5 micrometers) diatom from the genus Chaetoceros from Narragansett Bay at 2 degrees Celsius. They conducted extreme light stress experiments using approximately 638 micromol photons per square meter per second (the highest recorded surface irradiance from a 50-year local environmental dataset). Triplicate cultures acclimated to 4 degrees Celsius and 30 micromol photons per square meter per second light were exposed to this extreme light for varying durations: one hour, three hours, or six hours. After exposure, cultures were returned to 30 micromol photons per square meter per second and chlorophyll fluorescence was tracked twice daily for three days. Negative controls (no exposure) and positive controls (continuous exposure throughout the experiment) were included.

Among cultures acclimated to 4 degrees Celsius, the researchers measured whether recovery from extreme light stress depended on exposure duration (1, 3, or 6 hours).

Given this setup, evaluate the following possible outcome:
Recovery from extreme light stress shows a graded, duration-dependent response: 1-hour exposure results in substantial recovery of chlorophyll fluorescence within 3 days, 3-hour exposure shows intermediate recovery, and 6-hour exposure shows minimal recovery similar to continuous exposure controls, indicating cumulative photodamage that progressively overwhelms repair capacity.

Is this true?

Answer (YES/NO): NO